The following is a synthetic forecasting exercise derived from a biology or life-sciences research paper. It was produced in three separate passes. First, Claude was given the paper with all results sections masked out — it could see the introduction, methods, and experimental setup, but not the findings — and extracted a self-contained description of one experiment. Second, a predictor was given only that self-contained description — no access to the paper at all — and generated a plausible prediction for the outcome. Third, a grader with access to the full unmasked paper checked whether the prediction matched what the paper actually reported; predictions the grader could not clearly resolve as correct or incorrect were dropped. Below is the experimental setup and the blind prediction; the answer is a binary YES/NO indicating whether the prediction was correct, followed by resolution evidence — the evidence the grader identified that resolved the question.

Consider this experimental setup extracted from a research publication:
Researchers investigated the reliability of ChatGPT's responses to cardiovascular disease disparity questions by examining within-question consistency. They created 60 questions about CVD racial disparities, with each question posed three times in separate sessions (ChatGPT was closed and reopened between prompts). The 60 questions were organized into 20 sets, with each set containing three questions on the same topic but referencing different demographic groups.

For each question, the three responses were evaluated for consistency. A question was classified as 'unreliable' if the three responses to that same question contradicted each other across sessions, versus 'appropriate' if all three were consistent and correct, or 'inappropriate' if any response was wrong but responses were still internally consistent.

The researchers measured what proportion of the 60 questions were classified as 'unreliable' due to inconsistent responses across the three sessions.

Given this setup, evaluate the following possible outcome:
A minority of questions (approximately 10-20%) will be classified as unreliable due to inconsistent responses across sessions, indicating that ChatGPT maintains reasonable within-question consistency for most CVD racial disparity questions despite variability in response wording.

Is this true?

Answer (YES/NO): NO